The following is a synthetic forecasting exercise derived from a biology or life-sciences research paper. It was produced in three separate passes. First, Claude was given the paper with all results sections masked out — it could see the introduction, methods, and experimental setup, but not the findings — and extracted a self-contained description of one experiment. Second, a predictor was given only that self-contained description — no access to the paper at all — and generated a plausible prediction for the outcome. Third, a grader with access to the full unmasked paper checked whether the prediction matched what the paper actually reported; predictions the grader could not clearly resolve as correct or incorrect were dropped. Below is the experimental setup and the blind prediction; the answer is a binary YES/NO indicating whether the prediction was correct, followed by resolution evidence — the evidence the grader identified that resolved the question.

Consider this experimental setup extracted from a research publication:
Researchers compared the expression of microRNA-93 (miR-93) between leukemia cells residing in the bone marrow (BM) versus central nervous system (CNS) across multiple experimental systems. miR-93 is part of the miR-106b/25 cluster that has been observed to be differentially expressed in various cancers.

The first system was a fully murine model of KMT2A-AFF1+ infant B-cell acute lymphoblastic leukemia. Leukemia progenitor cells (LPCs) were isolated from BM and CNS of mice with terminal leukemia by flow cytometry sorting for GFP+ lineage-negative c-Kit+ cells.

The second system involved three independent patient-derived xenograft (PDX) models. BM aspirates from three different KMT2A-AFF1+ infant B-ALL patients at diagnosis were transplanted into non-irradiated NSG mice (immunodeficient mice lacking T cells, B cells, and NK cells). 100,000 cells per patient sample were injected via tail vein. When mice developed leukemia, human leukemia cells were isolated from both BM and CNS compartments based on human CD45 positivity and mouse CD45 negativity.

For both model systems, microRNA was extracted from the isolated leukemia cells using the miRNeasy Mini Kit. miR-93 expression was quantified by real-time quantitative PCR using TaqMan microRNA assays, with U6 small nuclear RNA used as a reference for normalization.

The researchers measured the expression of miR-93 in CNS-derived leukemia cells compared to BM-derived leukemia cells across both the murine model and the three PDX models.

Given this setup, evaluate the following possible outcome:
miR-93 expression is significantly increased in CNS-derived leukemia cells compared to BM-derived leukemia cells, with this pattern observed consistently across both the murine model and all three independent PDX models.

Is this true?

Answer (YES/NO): YES